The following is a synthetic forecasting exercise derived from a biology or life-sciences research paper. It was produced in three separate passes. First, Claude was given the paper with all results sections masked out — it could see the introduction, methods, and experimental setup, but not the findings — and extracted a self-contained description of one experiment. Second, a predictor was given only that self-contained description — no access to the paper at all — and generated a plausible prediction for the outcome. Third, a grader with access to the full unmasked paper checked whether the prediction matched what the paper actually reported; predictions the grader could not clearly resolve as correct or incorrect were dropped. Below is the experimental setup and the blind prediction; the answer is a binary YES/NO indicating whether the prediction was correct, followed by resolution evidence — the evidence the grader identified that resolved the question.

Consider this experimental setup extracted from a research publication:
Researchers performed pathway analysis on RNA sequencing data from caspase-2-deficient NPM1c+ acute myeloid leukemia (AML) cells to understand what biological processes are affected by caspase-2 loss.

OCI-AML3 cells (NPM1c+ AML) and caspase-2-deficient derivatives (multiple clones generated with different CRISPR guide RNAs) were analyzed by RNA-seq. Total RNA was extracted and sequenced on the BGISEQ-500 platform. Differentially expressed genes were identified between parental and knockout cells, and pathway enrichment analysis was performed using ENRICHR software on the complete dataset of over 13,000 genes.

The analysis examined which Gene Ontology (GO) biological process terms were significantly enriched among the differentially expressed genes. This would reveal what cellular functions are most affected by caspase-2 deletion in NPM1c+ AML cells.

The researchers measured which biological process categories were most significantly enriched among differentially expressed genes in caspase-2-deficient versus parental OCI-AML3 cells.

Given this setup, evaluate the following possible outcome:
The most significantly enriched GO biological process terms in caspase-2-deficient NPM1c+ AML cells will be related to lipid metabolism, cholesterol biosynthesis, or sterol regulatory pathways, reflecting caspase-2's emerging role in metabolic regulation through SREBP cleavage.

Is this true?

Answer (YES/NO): NO